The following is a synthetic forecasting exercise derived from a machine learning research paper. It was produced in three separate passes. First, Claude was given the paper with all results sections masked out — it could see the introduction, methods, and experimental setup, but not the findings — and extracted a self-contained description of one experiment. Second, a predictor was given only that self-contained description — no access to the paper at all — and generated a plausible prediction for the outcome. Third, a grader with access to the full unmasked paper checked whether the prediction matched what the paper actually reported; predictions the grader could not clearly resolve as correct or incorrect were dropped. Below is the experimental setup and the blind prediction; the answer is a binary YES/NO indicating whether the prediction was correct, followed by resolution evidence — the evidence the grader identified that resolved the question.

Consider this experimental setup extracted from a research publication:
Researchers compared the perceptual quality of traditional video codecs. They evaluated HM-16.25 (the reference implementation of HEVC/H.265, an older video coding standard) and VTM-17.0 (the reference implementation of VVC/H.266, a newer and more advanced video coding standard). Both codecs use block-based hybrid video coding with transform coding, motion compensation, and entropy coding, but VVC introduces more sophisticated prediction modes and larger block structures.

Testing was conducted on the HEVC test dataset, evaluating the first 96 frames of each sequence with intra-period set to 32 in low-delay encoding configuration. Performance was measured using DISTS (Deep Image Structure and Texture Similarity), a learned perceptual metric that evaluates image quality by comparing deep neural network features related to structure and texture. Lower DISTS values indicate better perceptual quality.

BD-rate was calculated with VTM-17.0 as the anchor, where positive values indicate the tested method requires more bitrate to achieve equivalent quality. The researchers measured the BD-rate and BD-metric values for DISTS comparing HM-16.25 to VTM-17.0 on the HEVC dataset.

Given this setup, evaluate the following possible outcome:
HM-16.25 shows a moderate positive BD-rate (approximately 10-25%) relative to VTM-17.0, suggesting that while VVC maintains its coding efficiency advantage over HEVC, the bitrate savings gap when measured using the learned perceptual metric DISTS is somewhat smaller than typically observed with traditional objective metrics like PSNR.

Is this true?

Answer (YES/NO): NO